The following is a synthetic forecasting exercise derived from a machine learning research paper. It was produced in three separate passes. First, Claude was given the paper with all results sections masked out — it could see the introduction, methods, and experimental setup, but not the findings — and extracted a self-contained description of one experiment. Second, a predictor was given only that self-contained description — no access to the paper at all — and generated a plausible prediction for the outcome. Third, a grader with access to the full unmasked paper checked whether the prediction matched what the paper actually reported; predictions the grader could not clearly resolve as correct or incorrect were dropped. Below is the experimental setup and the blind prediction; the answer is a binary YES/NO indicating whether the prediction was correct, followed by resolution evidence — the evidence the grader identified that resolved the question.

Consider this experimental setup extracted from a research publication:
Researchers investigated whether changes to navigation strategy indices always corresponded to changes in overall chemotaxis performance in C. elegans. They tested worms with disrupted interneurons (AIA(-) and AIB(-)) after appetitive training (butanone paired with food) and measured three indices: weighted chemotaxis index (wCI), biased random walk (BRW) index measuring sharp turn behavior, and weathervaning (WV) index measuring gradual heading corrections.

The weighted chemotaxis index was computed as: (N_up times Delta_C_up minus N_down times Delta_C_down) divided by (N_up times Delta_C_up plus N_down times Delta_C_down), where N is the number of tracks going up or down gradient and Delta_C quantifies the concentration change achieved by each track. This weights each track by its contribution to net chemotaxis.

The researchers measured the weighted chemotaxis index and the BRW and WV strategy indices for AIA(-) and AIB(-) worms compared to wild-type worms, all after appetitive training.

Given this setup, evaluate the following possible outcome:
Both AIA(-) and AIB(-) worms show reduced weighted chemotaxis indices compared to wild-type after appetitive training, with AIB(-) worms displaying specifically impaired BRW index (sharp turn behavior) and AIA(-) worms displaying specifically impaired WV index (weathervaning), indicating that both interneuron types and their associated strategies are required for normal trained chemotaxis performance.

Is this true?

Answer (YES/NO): NO